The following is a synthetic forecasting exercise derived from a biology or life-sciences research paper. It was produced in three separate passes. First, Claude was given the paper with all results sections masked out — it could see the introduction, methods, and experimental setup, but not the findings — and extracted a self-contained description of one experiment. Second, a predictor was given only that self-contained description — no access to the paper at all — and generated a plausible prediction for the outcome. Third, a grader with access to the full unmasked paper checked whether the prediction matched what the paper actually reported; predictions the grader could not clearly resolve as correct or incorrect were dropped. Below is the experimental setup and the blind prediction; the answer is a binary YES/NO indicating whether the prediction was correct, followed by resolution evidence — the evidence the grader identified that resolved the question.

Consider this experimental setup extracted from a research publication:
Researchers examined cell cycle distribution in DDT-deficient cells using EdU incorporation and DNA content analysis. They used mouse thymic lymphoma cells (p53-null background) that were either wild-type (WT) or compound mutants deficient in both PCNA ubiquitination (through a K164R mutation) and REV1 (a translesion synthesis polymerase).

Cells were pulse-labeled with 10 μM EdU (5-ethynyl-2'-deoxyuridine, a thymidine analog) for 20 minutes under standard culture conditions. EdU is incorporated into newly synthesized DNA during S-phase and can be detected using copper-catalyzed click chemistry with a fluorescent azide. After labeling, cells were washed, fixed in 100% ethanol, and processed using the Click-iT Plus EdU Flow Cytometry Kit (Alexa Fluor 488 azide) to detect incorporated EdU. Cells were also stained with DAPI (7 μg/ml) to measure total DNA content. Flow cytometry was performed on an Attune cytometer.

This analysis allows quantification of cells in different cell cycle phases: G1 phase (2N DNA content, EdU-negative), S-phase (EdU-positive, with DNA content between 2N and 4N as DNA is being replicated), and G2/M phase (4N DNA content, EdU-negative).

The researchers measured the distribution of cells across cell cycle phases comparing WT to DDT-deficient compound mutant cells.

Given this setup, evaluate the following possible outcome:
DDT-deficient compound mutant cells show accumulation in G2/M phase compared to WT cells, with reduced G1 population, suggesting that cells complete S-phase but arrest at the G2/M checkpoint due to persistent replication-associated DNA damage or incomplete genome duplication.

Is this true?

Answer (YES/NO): NO